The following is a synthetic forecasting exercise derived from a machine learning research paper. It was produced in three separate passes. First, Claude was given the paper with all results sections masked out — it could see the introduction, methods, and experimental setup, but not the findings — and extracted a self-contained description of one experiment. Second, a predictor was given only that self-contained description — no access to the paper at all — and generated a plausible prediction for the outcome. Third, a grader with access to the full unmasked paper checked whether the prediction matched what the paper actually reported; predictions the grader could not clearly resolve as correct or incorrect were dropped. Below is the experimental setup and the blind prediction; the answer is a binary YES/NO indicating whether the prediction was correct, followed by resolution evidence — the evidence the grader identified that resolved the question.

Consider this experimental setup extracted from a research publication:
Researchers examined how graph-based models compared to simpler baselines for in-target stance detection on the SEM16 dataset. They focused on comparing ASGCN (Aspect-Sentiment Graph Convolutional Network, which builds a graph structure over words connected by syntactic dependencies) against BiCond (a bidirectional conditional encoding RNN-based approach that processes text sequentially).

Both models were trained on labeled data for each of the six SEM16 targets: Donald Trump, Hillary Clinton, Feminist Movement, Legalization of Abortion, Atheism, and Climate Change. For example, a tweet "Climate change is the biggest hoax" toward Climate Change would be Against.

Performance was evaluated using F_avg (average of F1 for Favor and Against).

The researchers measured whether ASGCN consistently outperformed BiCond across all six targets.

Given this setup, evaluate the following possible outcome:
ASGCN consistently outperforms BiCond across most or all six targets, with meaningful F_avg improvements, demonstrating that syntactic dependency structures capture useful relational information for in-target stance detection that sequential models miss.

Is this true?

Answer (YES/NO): YES